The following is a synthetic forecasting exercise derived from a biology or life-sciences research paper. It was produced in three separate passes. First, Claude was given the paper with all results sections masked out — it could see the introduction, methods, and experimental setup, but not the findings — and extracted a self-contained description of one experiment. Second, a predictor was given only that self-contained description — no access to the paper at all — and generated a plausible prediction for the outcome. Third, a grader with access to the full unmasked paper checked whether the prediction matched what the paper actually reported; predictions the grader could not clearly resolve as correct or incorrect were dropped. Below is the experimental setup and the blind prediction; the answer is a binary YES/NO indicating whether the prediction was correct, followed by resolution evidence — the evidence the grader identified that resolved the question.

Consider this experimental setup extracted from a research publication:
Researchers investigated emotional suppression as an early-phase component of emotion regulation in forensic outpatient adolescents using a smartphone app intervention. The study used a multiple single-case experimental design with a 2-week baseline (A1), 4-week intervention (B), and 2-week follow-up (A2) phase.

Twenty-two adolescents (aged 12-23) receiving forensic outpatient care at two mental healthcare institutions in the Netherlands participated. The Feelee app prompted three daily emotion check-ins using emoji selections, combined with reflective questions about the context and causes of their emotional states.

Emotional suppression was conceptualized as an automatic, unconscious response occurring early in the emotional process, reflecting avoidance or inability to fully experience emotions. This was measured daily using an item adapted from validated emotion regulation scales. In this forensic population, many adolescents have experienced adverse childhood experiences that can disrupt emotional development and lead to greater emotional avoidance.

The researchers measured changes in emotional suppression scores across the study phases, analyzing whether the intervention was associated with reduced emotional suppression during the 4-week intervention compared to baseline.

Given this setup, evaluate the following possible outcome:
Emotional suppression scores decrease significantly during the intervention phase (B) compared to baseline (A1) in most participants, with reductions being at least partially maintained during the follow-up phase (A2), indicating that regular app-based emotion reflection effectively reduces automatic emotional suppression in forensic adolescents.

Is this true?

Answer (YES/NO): NO